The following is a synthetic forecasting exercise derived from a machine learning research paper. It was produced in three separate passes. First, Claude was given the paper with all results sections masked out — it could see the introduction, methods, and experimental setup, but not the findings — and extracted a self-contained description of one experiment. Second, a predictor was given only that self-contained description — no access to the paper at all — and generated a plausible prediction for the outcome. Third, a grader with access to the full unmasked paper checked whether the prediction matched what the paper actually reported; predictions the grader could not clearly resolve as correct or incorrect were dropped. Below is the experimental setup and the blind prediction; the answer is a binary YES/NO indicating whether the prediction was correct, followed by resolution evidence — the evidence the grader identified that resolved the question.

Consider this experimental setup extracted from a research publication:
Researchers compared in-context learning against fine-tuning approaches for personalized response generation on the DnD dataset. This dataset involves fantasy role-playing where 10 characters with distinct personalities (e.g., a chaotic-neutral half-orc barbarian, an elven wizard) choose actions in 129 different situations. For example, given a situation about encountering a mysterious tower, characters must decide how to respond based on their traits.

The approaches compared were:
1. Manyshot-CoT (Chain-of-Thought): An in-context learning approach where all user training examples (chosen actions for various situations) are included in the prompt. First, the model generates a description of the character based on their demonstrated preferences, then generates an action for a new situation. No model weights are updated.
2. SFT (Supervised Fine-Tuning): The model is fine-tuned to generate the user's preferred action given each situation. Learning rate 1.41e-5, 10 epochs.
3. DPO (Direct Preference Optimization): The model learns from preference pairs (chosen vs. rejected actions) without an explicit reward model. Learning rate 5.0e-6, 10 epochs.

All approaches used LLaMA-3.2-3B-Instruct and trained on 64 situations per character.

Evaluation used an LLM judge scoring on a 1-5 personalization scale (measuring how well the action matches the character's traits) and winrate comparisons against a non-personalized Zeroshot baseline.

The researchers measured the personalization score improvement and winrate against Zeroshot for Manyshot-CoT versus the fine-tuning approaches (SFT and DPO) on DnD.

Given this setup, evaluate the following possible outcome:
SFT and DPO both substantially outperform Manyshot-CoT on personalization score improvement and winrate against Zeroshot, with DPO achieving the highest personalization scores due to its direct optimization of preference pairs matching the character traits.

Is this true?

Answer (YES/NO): NO